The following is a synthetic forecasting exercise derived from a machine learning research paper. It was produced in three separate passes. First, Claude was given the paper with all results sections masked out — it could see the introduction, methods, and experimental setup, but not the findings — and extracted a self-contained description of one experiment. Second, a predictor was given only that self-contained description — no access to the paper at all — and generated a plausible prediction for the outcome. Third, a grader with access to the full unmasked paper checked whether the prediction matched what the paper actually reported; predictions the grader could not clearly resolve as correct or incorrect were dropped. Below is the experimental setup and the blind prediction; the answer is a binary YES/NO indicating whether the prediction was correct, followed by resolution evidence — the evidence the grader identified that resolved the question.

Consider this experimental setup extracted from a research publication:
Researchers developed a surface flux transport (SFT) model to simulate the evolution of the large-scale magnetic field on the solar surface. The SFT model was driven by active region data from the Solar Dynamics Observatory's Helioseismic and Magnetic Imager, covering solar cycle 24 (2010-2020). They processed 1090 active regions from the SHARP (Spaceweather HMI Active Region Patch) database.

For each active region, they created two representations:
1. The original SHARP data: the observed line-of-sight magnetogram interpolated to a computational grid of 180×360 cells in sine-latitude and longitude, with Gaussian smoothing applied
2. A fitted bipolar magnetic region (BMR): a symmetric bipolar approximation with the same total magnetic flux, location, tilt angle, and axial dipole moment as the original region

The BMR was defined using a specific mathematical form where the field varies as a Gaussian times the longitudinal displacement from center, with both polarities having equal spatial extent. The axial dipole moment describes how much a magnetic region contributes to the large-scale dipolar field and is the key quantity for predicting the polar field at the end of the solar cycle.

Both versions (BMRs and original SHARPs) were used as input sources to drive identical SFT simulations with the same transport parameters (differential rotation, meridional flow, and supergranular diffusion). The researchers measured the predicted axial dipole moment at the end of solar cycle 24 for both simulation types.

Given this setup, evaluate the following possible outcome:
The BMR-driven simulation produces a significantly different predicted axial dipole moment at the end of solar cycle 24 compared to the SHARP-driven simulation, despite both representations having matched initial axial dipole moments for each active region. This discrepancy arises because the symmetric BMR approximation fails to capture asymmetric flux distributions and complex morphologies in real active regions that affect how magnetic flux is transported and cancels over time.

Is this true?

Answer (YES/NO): YES